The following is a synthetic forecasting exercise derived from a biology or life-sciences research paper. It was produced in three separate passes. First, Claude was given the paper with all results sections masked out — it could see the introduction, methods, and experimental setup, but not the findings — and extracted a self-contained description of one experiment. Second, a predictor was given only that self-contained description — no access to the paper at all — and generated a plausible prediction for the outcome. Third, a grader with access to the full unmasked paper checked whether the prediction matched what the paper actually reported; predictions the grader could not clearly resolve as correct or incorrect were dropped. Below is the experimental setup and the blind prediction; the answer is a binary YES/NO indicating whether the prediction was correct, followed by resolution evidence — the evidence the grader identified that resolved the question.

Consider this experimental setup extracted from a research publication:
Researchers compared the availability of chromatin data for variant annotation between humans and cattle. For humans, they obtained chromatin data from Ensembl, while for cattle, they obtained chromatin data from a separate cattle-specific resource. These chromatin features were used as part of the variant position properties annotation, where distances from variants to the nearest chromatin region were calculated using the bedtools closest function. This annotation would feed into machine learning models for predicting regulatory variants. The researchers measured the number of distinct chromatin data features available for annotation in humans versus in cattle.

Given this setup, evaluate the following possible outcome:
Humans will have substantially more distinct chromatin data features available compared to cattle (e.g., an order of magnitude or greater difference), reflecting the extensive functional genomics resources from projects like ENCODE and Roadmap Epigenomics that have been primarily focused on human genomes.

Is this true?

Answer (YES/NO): YES